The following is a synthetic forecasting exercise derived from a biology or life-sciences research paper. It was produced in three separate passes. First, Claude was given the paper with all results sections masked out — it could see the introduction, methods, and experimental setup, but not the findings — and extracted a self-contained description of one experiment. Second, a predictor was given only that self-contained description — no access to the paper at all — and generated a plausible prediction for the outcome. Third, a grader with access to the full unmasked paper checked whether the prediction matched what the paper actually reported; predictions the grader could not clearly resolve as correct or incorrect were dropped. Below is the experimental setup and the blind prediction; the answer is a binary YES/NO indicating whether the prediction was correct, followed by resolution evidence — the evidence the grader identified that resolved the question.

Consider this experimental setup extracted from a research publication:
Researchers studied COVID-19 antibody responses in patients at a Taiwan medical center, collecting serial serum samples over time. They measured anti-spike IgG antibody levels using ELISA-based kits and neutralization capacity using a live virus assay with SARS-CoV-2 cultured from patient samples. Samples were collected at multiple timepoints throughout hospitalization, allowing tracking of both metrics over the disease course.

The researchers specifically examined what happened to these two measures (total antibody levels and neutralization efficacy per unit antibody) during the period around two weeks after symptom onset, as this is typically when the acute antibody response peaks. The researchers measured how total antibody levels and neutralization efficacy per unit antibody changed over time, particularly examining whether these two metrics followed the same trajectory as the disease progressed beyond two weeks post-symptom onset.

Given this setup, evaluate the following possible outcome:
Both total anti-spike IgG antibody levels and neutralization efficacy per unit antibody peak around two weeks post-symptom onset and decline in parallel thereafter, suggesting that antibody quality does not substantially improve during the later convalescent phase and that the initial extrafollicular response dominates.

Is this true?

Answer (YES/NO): NO